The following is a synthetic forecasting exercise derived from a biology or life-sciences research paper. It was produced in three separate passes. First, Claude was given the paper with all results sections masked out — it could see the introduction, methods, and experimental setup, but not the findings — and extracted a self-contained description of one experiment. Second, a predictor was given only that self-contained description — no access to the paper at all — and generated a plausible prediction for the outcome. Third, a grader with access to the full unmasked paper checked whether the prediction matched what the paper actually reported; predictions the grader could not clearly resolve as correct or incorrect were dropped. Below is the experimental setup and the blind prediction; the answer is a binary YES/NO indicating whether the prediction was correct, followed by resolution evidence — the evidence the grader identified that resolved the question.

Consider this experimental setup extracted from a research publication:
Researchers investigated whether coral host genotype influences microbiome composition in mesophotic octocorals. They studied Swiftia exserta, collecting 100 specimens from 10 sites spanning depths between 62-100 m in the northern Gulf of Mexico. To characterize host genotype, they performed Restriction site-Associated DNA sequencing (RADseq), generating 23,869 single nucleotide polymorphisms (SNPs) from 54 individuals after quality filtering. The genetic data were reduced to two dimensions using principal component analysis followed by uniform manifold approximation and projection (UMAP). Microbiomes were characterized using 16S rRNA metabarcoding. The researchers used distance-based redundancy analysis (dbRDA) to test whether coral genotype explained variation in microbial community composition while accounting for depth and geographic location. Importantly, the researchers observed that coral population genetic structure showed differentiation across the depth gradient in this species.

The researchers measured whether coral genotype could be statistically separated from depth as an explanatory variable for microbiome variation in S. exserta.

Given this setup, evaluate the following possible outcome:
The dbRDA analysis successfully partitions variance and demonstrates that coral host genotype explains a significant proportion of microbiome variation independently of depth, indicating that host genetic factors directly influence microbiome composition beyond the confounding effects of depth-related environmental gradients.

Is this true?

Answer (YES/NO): NO